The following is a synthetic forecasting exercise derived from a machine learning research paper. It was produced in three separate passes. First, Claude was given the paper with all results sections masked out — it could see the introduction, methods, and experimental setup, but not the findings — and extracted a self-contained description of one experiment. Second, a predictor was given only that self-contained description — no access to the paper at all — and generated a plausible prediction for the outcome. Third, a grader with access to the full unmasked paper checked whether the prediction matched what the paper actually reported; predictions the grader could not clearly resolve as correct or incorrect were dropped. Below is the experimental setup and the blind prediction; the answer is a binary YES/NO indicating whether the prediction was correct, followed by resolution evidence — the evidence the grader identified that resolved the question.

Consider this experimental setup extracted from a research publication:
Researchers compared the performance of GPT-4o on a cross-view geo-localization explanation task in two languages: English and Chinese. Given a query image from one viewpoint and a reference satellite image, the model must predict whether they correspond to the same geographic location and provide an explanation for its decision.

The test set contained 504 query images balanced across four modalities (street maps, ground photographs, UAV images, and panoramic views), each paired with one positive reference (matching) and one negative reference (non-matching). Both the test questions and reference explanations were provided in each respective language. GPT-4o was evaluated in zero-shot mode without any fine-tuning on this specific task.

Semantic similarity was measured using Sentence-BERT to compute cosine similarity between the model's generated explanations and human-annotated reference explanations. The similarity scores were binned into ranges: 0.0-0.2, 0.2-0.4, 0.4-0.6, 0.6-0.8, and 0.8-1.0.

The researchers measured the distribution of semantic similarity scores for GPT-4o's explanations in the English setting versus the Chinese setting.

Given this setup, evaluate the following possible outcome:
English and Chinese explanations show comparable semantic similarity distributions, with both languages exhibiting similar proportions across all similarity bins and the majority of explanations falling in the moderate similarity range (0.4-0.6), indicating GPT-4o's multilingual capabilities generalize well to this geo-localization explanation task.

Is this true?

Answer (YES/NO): NO